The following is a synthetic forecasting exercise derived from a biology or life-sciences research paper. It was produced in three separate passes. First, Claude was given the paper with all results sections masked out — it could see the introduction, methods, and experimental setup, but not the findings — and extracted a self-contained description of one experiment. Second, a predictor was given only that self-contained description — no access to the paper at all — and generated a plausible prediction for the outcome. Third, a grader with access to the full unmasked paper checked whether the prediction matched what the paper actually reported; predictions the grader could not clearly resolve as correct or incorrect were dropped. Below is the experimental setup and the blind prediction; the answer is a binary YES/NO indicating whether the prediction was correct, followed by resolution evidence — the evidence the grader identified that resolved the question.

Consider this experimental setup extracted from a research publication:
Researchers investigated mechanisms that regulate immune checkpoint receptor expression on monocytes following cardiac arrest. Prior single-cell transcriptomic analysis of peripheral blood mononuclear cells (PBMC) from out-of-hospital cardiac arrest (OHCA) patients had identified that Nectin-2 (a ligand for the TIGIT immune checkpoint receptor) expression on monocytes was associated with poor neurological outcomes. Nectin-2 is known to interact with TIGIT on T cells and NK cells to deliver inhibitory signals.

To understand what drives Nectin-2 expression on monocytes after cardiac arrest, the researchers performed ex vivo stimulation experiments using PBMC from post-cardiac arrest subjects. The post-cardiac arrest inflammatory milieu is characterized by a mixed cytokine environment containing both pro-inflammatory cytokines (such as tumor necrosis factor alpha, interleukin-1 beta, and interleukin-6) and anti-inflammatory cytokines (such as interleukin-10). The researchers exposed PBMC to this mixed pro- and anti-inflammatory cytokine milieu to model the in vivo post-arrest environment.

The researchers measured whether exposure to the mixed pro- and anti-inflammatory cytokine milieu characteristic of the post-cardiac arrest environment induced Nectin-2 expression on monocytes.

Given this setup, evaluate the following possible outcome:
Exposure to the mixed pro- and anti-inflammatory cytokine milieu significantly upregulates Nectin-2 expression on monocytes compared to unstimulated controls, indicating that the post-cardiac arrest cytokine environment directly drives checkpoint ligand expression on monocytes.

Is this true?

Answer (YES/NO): YES